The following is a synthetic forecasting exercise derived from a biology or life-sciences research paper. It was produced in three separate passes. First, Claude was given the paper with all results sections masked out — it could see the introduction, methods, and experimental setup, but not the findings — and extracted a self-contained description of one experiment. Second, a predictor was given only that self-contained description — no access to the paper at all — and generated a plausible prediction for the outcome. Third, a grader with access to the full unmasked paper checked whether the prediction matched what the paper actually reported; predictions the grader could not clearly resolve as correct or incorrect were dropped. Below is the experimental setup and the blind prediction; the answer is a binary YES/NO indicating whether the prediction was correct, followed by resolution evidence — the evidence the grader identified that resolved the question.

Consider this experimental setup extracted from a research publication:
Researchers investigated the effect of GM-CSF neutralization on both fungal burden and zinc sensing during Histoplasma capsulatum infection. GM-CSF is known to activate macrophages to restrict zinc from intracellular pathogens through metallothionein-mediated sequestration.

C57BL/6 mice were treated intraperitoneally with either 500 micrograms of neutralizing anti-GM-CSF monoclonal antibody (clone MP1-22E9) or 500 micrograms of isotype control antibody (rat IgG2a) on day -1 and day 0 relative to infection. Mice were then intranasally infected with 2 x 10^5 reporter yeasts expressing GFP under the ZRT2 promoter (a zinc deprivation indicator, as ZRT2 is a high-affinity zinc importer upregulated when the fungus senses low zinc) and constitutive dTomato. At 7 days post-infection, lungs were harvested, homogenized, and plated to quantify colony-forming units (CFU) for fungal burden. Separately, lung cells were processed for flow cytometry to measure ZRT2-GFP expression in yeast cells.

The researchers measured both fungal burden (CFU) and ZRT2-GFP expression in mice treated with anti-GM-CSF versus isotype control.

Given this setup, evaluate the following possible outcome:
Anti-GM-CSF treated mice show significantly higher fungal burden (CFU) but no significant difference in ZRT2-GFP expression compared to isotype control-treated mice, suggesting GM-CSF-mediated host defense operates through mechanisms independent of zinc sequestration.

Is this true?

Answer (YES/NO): NO